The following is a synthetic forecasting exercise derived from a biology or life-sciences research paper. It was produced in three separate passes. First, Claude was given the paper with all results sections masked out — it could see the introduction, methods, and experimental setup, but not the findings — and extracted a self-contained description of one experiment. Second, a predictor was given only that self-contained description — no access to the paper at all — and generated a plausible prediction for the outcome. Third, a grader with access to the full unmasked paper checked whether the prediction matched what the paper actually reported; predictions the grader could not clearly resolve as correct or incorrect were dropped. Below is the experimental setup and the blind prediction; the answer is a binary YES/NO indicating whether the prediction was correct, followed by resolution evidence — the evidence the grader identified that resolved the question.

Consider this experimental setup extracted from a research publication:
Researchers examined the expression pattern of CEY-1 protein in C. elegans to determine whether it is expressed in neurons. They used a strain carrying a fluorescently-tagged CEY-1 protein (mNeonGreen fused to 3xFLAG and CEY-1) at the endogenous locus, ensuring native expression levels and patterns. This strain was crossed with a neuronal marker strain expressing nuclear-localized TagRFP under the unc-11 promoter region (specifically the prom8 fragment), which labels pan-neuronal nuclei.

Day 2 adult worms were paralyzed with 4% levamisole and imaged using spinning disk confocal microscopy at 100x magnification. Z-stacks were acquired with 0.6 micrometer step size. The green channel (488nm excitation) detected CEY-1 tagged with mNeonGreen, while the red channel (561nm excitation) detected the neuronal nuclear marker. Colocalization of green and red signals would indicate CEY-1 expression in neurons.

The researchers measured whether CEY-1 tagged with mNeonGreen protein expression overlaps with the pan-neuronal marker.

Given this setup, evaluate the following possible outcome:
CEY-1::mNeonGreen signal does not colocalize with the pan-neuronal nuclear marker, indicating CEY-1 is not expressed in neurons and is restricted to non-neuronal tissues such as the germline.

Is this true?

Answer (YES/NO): NO